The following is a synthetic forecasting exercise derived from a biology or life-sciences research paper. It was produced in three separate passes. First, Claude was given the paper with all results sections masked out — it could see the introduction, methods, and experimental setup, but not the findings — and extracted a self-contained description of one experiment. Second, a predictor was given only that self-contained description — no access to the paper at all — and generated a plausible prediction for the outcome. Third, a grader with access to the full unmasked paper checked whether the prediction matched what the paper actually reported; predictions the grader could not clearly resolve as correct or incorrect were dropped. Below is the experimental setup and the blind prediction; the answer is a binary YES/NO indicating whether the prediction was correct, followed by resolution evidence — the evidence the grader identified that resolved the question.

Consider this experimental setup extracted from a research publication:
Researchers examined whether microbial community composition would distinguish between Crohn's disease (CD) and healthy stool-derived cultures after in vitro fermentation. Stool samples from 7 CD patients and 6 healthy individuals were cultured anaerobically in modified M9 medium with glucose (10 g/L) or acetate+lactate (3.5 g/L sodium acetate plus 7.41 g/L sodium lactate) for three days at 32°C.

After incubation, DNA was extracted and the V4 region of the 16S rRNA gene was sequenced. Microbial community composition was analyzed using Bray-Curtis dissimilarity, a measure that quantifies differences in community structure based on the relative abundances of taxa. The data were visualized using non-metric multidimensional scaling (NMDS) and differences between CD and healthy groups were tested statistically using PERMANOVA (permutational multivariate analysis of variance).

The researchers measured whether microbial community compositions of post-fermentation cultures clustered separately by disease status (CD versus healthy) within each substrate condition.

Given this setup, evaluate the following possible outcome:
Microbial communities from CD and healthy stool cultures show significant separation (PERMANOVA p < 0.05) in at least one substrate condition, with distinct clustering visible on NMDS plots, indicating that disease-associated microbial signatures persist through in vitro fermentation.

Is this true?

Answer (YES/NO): YES